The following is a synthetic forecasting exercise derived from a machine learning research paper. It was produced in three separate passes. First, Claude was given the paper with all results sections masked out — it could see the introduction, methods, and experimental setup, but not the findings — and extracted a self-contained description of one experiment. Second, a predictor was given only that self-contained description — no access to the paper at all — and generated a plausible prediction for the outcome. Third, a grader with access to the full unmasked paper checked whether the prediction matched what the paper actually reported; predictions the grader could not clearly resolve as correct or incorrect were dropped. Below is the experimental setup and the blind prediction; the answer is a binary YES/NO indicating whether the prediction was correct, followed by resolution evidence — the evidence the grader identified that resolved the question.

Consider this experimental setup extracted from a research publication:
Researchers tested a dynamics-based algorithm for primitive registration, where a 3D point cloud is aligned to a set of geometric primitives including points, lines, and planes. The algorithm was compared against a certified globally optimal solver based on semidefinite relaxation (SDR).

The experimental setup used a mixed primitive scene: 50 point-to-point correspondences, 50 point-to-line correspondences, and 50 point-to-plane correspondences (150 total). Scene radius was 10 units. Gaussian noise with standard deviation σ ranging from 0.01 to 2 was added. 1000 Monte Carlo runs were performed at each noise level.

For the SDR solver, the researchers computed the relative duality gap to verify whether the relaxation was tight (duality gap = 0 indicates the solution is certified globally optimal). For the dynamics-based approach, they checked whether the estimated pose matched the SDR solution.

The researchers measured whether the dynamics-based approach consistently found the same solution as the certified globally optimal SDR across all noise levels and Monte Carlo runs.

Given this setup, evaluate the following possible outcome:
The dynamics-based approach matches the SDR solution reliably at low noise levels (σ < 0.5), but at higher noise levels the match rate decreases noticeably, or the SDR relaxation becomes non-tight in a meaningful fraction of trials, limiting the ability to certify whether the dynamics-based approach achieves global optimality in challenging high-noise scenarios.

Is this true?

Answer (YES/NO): NO